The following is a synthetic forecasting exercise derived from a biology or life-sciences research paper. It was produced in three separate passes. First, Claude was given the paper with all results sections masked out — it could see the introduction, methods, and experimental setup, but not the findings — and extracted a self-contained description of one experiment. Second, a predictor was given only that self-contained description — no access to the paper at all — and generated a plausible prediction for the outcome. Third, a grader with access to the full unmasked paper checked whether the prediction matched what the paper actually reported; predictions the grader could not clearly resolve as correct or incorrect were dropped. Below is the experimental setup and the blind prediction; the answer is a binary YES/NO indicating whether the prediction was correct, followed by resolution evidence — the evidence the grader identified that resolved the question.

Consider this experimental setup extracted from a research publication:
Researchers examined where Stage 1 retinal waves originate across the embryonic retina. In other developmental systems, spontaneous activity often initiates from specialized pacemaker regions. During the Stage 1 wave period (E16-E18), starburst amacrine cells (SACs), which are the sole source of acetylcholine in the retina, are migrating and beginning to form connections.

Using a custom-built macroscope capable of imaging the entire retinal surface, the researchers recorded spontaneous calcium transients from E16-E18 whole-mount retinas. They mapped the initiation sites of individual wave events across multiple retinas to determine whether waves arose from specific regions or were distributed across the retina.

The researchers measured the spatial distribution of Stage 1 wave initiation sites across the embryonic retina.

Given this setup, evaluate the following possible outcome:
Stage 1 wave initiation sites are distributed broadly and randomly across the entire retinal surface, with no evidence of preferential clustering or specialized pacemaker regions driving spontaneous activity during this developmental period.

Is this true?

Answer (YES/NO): YES